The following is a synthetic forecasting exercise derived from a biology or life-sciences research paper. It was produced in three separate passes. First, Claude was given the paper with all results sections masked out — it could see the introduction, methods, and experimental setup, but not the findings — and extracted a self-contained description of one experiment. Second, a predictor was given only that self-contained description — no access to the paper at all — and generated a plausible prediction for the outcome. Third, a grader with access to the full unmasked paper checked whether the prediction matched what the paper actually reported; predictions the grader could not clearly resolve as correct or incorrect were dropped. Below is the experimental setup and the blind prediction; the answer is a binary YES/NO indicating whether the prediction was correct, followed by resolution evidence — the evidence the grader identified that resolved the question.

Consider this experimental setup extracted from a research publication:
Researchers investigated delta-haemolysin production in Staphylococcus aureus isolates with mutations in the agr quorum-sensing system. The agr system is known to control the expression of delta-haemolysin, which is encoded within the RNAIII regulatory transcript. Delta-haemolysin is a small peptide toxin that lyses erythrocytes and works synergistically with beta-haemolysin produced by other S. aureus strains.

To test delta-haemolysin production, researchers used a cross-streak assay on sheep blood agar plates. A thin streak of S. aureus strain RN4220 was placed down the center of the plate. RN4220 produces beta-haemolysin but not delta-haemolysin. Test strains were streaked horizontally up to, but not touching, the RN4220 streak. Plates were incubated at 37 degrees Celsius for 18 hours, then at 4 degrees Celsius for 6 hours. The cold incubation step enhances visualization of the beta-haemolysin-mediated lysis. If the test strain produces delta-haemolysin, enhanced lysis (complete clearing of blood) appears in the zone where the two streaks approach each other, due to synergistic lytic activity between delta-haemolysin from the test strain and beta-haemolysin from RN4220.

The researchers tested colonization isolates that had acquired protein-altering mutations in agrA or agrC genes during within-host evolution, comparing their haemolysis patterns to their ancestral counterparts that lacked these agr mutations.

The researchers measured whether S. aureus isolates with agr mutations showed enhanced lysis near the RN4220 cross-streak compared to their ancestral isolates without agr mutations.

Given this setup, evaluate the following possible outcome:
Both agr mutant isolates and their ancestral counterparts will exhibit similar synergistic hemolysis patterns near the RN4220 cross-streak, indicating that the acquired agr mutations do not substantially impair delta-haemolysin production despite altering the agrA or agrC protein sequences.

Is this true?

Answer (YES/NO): NO